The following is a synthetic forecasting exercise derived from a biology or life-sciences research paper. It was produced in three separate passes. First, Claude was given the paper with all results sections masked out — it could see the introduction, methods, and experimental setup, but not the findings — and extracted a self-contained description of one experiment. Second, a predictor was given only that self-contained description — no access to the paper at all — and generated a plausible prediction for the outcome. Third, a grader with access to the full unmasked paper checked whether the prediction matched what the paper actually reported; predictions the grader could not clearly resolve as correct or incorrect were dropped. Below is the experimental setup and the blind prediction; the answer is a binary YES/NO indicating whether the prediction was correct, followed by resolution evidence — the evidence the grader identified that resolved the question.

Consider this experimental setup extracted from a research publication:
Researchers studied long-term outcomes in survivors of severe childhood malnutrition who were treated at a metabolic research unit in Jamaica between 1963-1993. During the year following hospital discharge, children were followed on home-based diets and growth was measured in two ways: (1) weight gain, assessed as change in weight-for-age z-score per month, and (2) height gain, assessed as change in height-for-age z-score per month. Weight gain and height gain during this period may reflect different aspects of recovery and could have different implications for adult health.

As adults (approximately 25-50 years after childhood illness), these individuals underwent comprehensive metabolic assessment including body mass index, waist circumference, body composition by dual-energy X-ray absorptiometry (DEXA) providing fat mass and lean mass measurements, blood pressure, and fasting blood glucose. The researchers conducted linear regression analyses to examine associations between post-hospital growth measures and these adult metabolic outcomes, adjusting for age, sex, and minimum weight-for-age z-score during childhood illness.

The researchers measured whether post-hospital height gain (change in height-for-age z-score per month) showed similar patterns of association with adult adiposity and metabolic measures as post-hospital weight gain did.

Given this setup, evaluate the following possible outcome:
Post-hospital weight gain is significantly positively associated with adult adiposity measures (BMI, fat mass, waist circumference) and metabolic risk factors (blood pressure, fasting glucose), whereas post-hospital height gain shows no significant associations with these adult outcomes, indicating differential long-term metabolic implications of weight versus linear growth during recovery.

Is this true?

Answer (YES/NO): NO